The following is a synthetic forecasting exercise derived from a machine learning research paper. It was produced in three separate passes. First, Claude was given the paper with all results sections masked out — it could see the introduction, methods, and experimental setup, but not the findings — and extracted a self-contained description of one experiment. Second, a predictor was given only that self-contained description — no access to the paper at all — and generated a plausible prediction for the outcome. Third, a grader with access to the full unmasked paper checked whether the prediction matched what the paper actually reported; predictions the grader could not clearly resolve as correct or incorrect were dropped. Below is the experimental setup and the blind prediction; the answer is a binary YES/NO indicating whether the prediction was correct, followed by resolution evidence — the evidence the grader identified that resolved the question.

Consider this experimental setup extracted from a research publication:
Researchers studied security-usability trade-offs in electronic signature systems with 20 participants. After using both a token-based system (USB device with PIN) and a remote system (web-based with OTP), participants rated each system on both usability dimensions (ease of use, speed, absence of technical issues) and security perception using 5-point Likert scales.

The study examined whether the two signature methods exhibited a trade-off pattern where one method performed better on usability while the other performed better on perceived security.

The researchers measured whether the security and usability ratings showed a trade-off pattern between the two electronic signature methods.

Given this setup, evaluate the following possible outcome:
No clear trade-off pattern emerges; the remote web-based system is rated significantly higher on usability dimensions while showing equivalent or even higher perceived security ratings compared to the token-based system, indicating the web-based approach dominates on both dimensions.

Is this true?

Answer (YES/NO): NO